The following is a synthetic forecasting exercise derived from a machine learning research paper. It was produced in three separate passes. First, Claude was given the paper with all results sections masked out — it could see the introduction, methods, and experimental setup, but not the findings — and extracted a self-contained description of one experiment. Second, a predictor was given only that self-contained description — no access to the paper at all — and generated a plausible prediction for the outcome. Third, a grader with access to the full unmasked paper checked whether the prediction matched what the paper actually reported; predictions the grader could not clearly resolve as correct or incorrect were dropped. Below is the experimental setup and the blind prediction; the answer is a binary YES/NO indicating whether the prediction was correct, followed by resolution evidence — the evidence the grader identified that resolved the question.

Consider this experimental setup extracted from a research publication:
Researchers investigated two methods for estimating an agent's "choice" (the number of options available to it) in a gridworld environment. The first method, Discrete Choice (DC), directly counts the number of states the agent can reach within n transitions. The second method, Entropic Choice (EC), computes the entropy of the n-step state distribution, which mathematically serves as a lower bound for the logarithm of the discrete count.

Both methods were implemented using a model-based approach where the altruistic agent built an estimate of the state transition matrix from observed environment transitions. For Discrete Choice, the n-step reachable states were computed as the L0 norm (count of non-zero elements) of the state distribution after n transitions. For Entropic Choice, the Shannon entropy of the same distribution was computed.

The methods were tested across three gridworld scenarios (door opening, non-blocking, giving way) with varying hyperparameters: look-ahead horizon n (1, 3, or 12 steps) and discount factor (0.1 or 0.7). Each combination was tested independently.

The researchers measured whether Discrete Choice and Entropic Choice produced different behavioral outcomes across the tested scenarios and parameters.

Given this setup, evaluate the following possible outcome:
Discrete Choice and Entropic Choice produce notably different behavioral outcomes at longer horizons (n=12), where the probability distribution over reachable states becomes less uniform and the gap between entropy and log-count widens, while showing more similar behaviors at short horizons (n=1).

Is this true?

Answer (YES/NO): NO